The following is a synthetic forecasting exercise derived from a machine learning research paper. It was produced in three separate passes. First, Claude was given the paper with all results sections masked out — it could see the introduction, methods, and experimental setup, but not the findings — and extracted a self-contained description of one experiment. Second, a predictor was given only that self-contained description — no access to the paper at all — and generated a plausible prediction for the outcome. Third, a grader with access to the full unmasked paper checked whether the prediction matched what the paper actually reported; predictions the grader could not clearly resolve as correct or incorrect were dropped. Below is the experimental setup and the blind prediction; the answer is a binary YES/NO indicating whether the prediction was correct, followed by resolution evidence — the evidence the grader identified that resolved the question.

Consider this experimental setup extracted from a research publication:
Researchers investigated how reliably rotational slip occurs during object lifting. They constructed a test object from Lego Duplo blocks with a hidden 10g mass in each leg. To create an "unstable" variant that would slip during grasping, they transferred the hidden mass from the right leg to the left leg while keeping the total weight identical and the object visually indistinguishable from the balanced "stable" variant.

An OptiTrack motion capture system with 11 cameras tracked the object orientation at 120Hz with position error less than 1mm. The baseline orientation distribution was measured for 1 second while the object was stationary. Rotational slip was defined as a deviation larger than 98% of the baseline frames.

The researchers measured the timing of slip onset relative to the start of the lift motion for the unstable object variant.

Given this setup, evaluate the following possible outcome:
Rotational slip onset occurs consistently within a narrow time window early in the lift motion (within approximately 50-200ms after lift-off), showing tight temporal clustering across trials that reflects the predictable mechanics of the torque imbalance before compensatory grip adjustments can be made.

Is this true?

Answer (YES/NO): NO